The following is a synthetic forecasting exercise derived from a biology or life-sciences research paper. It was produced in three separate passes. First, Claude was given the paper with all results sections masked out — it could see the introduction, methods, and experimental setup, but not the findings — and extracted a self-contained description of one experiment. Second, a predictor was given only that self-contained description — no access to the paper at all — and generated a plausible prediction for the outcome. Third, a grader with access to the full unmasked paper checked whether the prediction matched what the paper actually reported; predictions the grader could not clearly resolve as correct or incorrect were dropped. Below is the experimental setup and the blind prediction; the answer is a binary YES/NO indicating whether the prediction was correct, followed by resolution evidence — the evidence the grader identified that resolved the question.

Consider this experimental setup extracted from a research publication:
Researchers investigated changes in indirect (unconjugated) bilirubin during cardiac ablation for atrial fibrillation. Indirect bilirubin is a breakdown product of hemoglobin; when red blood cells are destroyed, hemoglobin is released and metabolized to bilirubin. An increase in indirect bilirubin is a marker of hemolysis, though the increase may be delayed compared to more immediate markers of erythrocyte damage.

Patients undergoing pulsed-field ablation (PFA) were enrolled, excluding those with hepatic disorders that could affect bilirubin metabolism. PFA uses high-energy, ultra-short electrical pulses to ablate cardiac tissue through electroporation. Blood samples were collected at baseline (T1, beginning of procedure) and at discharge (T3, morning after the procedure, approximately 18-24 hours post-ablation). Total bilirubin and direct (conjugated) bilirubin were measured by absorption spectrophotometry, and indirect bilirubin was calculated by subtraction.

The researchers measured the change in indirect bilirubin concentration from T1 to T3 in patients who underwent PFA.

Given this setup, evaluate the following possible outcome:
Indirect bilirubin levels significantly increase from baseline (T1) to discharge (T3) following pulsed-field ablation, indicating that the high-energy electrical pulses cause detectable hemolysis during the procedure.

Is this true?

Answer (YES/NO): YES